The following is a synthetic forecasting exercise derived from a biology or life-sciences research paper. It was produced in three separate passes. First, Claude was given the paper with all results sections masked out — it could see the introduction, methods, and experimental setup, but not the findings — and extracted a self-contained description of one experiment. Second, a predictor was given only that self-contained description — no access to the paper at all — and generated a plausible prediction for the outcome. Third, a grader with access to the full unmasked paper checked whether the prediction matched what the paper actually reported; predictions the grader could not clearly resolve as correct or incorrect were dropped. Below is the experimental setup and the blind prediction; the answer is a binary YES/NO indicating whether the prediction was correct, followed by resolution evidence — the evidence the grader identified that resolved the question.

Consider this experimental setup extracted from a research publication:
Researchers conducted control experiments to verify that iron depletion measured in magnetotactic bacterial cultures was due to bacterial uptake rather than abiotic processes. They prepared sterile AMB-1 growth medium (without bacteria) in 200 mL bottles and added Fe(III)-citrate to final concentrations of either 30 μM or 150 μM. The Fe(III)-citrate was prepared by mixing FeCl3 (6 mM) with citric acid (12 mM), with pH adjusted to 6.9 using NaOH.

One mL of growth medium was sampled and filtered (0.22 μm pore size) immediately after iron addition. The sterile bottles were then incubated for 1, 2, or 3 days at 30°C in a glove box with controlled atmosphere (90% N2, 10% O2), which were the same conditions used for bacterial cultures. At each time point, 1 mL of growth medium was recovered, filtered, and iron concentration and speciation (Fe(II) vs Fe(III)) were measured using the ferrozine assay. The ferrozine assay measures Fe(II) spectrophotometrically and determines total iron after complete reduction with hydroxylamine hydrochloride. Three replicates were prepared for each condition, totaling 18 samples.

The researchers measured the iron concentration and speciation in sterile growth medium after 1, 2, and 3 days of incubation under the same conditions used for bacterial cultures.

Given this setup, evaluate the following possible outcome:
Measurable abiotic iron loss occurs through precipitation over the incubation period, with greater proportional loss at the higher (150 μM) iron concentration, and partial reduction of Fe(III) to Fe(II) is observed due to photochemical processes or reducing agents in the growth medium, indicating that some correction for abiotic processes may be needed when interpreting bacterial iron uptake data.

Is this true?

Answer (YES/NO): NO